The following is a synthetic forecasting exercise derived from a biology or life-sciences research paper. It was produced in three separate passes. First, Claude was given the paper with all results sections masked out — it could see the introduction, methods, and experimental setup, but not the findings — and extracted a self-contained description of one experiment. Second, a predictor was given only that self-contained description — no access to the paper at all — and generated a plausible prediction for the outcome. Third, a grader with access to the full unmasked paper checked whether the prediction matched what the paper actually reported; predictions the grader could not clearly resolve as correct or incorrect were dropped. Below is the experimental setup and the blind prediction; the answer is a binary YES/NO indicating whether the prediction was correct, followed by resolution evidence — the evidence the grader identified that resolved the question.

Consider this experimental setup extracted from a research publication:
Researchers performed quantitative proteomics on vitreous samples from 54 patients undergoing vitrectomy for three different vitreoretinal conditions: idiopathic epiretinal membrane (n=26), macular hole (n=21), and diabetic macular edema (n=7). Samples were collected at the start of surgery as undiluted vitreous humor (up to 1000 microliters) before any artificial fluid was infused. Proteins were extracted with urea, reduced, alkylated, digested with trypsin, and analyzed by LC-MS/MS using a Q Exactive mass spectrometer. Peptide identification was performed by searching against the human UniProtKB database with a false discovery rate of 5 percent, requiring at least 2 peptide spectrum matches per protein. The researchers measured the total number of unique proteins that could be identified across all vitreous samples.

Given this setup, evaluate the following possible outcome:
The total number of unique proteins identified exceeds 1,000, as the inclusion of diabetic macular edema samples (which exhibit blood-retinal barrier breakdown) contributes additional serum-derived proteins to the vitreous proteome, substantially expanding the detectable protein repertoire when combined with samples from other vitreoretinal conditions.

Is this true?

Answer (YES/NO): YES